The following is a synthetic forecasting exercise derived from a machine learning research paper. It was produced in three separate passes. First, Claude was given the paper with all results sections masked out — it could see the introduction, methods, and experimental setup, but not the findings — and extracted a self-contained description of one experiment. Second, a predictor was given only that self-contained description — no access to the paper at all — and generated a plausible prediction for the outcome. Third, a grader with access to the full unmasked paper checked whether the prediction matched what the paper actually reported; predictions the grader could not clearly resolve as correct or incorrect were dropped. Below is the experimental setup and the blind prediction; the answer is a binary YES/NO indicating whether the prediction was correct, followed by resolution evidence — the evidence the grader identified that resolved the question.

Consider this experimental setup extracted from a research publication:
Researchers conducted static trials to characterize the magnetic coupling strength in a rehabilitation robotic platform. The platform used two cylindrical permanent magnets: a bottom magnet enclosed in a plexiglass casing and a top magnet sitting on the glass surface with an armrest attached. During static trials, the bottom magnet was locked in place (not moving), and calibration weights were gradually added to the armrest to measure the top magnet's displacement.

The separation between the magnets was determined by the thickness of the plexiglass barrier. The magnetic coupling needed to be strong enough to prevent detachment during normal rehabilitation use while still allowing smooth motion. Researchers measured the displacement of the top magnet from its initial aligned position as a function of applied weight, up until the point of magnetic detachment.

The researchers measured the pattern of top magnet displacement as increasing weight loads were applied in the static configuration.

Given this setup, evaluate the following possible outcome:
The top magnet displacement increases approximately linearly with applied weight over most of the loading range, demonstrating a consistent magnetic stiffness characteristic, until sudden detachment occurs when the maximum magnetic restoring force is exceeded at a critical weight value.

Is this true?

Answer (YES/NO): NO